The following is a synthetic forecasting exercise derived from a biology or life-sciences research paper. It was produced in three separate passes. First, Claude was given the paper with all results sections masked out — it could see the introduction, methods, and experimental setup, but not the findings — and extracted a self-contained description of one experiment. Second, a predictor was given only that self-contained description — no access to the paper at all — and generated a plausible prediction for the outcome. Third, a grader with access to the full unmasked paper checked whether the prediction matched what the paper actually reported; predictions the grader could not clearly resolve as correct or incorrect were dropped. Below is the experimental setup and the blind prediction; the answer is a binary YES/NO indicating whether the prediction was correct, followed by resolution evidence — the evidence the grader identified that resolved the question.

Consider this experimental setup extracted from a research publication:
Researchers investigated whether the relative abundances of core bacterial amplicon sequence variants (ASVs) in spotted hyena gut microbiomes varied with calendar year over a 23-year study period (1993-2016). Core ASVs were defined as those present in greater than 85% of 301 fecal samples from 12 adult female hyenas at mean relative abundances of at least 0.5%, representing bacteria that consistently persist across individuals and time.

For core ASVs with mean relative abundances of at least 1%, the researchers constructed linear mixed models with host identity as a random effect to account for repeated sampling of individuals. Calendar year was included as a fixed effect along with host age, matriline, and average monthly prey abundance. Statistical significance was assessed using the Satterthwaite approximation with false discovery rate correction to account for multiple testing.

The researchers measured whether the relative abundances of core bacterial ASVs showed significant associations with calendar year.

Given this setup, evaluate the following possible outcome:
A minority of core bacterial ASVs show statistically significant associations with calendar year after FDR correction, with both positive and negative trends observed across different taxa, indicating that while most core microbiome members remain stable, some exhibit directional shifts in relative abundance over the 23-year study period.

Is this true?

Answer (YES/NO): NO